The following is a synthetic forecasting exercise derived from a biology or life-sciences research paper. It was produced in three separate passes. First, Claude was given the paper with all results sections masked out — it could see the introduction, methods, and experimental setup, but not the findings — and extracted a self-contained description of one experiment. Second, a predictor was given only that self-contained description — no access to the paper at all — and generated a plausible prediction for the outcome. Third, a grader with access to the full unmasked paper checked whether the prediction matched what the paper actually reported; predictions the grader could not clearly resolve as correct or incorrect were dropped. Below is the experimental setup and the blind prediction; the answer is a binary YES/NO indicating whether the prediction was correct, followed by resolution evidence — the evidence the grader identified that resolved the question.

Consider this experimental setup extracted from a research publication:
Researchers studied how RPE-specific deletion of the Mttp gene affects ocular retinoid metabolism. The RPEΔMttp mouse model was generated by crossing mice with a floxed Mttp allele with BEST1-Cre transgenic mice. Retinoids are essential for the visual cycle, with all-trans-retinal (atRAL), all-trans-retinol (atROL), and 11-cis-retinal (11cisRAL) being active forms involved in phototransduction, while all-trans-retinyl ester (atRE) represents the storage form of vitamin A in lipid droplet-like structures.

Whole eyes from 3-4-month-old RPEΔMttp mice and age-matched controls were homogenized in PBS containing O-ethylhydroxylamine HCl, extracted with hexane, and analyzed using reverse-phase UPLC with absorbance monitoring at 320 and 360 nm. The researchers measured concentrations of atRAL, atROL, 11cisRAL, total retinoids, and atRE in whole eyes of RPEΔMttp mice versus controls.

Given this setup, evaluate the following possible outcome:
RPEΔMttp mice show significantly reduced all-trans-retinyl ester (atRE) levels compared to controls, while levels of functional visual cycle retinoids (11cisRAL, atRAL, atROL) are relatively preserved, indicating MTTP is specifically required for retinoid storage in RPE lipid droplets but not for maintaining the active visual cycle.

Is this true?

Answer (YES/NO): YES